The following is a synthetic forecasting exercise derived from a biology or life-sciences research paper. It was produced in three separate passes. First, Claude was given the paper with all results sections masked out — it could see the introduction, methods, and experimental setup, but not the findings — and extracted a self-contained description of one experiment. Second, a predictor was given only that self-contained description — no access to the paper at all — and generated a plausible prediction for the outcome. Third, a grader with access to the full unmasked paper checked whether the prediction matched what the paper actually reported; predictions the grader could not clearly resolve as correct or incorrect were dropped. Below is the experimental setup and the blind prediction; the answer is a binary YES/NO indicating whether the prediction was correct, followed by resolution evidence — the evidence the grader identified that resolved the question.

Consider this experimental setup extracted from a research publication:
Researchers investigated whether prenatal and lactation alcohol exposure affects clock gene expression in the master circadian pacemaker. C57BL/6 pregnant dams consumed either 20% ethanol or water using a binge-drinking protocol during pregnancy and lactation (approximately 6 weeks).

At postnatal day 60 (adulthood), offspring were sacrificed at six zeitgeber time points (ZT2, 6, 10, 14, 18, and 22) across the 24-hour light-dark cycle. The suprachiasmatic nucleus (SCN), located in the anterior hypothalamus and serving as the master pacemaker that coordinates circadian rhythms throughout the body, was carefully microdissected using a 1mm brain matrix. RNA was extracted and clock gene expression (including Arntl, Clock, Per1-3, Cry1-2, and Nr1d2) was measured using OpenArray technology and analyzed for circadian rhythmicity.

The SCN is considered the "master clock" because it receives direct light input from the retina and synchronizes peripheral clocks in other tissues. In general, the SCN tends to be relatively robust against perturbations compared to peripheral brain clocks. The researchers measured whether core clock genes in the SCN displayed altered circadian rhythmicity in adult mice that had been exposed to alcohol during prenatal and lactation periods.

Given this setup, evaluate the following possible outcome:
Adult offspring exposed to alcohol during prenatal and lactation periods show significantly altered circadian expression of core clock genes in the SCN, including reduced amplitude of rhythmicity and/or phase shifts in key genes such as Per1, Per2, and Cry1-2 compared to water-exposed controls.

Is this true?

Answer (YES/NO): NO